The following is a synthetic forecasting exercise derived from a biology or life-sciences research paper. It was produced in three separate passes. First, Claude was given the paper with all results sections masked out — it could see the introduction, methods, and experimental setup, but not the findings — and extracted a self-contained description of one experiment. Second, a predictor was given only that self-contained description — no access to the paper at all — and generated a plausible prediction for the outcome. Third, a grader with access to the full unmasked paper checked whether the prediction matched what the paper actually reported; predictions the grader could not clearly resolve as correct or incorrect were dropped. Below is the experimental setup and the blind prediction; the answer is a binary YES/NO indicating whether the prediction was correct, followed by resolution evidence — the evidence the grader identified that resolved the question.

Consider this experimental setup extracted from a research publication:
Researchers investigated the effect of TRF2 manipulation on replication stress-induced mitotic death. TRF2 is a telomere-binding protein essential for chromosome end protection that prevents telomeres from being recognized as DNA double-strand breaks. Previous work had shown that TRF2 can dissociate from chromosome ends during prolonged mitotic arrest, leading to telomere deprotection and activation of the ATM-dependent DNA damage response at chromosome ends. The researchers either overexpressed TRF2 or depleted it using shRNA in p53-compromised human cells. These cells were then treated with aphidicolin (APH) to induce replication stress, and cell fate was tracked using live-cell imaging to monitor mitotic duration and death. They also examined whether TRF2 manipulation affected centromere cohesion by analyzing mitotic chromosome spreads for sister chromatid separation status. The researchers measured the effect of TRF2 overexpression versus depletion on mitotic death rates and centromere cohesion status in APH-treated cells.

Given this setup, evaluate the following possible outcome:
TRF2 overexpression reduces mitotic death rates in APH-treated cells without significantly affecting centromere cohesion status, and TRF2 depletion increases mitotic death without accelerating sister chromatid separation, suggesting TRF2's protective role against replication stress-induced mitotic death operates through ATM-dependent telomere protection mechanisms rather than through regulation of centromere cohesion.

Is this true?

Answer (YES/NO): YES